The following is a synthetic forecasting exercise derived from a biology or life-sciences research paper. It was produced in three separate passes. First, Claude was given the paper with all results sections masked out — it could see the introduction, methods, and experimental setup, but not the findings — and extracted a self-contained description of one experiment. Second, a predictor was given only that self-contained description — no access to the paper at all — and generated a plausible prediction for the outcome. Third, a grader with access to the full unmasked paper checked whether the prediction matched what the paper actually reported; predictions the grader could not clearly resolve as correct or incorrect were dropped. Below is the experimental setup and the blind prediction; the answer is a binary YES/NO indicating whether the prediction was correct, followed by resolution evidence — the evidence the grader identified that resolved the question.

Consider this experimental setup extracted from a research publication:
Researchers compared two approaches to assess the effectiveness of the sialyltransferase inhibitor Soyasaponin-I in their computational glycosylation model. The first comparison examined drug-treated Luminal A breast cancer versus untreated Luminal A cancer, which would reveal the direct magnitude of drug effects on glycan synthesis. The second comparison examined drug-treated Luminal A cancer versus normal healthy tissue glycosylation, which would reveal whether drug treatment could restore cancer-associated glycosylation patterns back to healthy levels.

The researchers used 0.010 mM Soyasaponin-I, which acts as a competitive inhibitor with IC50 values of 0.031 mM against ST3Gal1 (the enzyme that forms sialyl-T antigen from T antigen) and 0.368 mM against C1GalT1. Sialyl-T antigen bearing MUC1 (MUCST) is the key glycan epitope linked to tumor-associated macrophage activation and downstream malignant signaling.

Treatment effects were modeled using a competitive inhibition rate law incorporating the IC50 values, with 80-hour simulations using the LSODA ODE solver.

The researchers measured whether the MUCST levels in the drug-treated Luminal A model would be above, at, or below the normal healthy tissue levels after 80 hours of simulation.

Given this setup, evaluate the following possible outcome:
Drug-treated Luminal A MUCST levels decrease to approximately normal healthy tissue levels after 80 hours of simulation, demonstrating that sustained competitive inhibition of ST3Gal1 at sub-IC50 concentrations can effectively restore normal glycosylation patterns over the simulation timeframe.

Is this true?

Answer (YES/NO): YES